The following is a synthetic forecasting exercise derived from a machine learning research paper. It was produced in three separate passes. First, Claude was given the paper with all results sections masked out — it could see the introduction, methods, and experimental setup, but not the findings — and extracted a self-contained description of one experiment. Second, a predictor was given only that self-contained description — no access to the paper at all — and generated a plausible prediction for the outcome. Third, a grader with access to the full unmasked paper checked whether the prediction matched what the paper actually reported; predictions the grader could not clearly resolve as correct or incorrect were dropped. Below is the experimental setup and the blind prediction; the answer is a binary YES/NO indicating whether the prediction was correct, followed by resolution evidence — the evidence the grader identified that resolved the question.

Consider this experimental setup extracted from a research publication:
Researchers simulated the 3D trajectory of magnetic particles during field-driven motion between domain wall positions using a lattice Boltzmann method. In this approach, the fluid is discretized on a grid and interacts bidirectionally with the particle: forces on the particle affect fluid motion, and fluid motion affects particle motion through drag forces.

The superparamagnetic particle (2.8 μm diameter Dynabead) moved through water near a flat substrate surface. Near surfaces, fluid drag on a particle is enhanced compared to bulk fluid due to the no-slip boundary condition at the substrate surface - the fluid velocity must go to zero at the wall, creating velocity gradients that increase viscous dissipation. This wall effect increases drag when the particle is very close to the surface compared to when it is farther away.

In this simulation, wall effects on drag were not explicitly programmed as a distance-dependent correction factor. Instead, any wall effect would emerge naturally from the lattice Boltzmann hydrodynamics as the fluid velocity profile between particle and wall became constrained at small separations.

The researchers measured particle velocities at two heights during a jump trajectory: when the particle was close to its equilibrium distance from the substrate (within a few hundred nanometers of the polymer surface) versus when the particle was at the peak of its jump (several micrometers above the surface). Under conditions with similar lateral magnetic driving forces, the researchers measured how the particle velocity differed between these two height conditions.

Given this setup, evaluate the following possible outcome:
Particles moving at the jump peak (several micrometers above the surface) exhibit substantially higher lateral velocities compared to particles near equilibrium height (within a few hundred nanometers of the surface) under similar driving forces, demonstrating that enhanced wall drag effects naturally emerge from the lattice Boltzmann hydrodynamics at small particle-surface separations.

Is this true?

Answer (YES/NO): NO